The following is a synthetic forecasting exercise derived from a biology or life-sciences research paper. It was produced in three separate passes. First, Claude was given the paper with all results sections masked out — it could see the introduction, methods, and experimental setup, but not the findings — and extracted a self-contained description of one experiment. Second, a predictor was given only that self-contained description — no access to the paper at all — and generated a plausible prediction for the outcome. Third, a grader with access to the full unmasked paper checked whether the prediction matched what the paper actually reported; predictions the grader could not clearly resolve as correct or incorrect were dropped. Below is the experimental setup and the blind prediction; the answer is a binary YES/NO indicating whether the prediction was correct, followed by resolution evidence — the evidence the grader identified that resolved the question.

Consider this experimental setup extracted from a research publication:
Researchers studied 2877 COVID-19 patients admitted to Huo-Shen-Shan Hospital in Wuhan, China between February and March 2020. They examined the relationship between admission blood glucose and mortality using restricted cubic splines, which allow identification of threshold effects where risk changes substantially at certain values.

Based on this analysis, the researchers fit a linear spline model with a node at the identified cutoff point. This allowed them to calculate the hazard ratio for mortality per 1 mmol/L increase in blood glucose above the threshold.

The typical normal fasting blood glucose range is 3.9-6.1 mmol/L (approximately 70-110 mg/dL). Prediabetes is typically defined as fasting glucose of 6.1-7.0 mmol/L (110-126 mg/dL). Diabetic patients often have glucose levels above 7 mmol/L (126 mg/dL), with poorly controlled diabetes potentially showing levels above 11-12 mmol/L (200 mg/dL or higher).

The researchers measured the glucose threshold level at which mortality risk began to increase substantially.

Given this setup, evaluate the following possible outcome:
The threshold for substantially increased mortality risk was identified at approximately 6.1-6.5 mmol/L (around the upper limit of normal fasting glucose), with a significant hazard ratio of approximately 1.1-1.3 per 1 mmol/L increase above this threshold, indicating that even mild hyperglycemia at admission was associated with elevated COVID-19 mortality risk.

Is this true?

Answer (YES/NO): NO